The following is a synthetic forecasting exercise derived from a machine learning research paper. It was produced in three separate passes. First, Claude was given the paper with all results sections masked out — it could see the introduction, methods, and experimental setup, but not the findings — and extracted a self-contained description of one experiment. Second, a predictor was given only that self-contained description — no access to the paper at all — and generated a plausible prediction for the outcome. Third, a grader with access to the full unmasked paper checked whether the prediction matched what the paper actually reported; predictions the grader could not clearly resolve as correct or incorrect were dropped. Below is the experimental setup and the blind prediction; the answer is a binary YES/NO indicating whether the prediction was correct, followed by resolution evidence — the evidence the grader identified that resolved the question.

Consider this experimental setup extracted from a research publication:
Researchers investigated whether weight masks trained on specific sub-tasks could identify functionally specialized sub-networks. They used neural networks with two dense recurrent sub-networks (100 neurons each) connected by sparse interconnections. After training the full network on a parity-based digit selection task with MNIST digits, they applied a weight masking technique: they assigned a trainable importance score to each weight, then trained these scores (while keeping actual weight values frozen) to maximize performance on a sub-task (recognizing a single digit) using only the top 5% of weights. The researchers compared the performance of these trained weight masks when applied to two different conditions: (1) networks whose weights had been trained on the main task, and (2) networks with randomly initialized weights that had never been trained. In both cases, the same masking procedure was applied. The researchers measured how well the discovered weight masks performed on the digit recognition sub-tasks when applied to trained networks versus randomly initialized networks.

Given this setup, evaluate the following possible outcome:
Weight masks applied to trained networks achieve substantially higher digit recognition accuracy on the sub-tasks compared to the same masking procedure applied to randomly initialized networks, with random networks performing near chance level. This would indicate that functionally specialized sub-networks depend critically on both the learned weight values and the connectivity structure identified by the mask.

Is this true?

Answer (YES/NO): NO